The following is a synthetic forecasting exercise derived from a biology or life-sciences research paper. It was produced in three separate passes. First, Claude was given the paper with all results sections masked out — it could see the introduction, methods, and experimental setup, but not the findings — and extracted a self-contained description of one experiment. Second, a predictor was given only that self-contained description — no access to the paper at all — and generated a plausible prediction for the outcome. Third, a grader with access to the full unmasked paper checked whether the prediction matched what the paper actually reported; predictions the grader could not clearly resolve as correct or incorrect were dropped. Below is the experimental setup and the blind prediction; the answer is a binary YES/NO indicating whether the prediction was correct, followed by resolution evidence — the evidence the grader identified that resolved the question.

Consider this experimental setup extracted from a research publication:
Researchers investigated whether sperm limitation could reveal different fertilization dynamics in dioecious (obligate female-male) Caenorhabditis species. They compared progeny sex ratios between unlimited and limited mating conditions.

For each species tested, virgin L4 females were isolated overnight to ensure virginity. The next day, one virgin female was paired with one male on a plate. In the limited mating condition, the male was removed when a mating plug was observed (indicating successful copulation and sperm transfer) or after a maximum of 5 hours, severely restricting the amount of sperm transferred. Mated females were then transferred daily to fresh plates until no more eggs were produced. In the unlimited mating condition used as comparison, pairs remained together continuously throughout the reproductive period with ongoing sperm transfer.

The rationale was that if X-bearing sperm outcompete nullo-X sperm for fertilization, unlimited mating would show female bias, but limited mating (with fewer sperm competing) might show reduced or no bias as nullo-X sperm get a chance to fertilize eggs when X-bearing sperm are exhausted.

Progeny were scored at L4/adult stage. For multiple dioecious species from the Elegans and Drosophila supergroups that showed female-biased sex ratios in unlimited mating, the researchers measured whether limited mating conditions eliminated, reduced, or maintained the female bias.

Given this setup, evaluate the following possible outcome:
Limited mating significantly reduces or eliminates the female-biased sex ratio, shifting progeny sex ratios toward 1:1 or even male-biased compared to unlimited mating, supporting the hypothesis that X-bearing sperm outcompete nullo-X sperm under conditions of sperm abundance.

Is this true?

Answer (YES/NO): NO